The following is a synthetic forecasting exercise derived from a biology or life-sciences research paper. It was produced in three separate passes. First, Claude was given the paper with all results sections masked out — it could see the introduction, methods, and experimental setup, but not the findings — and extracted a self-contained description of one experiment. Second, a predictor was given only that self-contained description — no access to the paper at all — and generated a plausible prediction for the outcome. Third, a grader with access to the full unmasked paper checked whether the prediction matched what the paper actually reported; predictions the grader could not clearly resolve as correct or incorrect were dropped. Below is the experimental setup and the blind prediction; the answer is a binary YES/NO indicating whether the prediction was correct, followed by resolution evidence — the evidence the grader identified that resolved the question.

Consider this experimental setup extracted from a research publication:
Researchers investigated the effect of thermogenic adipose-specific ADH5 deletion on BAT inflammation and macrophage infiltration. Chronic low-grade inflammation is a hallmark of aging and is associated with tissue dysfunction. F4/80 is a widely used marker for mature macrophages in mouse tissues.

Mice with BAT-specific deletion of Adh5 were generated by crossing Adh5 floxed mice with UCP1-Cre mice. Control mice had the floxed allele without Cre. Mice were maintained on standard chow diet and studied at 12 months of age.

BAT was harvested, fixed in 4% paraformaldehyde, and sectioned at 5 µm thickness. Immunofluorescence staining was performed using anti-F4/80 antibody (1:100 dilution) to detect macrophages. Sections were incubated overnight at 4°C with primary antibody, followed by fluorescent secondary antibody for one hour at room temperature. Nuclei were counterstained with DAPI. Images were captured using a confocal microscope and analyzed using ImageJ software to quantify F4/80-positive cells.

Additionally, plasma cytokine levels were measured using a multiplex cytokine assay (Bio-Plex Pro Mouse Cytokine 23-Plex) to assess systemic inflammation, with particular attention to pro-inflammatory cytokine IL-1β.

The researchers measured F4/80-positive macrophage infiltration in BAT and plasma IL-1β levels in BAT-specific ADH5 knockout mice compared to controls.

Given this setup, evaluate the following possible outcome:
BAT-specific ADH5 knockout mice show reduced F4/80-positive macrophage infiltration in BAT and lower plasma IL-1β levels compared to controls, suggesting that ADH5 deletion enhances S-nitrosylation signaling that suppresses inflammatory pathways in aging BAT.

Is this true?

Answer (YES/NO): NO